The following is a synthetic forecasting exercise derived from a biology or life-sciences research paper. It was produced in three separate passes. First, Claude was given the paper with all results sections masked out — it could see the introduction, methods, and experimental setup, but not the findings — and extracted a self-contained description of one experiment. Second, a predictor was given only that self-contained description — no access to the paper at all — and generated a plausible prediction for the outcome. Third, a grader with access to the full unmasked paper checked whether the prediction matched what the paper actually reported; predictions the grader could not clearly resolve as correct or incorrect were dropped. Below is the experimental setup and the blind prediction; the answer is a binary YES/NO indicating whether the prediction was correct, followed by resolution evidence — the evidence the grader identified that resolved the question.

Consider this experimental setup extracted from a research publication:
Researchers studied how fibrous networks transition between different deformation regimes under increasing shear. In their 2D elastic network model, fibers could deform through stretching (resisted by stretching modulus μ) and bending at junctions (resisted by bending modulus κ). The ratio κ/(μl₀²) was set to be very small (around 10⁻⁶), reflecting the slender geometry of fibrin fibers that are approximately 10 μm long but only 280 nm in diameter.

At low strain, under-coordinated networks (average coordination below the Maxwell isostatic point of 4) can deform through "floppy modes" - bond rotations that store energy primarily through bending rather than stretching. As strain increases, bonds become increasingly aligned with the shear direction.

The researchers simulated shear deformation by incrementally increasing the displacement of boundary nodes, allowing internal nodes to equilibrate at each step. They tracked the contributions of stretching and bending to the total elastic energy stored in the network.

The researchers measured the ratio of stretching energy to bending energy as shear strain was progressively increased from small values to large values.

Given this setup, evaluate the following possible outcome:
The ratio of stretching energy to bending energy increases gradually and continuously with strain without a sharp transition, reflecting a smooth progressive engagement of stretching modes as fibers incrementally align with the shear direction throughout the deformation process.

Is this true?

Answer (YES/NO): NO